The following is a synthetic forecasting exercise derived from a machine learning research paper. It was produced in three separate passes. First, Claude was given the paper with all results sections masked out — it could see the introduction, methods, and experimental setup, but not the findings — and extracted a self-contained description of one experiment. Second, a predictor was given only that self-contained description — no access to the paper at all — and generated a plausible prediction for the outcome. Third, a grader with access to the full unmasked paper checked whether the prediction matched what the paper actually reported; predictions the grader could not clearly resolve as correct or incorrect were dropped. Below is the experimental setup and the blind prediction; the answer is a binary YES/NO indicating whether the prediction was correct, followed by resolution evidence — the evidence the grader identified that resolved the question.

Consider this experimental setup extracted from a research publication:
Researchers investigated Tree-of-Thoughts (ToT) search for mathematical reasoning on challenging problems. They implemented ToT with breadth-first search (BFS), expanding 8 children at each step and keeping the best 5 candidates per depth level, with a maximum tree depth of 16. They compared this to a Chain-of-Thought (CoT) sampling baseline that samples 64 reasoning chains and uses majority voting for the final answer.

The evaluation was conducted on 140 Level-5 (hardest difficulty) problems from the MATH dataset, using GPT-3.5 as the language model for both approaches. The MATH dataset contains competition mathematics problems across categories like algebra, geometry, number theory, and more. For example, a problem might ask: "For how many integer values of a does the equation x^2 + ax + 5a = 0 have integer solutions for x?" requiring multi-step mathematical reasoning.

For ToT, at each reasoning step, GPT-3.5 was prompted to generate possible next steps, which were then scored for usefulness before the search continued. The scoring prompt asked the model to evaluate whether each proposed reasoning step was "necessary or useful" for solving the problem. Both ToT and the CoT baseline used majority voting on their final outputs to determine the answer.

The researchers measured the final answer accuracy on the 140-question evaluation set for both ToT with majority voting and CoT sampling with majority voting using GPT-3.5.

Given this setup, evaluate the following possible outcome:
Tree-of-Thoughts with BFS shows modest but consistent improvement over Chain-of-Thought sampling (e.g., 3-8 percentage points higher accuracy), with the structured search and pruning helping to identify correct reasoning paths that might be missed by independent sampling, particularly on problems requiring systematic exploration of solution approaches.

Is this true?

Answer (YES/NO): NO